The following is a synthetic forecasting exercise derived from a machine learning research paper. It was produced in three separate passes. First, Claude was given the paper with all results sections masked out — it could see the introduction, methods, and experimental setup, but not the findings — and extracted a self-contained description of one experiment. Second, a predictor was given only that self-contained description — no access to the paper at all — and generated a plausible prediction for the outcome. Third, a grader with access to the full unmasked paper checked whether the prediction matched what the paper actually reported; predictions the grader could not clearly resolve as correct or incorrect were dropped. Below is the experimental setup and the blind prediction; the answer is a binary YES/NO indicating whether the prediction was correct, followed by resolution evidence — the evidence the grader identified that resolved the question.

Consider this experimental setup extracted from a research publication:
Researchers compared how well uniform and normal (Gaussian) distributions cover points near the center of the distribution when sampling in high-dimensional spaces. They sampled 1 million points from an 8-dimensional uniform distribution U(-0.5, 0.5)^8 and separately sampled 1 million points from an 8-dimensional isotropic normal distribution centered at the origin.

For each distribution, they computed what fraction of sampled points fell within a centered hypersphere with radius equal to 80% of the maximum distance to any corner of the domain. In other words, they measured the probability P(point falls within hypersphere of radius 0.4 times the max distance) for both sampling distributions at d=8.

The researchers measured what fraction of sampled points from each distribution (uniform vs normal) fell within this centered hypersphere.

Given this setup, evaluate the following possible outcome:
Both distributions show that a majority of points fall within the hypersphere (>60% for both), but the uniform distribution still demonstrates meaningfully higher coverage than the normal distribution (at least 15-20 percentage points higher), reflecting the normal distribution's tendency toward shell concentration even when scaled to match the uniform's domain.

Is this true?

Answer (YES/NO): NO